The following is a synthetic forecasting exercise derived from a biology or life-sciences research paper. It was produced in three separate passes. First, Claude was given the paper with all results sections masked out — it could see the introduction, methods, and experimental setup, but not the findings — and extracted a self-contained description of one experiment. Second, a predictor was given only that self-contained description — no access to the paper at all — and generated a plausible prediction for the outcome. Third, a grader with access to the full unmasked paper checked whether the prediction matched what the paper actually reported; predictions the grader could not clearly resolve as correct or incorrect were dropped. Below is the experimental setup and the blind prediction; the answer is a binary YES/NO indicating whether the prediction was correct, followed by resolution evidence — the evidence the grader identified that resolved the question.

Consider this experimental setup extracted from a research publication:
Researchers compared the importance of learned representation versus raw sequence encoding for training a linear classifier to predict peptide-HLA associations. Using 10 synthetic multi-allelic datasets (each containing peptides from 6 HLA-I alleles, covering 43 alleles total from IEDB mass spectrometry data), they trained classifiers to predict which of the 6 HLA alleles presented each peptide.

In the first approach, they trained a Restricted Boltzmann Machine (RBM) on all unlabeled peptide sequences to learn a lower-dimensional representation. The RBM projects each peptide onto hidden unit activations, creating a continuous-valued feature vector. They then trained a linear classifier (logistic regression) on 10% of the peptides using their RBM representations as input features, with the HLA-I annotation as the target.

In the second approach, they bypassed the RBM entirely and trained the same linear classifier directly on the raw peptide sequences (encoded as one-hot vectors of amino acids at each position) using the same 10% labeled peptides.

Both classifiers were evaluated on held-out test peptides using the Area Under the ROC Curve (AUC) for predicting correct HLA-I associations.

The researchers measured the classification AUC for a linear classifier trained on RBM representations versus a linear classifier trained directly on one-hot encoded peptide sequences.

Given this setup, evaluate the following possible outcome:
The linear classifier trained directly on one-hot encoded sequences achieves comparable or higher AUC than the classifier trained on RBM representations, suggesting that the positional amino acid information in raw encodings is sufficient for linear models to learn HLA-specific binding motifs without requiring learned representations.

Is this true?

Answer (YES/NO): NO